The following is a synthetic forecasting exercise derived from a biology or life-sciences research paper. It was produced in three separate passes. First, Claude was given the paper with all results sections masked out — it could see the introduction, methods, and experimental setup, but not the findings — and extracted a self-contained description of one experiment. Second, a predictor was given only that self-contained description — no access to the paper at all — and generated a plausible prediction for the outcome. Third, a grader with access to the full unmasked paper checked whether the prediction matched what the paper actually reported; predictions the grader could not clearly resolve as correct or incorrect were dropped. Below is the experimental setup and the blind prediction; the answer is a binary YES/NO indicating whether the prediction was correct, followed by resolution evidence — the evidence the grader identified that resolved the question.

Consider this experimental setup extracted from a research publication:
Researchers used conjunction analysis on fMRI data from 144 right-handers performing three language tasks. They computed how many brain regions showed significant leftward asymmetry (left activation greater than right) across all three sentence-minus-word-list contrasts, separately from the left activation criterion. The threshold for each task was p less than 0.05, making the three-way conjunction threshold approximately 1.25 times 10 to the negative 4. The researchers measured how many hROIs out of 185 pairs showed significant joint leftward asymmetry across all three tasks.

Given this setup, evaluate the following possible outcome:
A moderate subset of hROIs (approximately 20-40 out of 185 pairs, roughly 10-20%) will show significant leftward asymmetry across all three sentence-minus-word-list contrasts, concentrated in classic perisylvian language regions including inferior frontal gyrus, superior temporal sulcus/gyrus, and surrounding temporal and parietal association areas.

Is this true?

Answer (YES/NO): NO